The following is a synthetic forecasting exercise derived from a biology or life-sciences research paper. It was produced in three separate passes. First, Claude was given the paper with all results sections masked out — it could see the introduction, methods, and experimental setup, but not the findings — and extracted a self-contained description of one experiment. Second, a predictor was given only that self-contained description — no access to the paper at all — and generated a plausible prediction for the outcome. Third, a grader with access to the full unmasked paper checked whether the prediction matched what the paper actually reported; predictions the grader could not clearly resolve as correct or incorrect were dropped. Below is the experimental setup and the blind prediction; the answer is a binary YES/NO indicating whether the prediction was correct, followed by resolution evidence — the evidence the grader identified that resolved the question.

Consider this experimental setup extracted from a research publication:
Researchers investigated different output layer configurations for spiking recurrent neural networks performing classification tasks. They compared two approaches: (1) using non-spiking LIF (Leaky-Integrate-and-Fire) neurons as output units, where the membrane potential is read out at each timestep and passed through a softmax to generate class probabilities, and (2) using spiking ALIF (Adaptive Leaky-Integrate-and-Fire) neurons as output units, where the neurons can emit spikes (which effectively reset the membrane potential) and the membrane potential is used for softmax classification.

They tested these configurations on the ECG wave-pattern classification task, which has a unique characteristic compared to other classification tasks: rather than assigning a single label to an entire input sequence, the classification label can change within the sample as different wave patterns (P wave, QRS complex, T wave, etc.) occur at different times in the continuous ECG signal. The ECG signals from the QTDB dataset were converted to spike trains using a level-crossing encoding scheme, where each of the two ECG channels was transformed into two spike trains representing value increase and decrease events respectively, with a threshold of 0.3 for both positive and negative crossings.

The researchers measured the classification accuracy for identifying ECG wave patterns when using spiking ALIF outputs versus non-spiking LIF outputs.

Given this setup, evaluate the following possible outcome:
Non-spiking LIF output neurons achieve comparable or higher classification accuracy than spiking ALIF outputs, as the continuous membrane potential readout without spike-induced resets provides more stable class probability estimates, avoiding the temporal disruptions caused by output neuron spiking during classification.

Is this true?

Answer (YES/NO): NO